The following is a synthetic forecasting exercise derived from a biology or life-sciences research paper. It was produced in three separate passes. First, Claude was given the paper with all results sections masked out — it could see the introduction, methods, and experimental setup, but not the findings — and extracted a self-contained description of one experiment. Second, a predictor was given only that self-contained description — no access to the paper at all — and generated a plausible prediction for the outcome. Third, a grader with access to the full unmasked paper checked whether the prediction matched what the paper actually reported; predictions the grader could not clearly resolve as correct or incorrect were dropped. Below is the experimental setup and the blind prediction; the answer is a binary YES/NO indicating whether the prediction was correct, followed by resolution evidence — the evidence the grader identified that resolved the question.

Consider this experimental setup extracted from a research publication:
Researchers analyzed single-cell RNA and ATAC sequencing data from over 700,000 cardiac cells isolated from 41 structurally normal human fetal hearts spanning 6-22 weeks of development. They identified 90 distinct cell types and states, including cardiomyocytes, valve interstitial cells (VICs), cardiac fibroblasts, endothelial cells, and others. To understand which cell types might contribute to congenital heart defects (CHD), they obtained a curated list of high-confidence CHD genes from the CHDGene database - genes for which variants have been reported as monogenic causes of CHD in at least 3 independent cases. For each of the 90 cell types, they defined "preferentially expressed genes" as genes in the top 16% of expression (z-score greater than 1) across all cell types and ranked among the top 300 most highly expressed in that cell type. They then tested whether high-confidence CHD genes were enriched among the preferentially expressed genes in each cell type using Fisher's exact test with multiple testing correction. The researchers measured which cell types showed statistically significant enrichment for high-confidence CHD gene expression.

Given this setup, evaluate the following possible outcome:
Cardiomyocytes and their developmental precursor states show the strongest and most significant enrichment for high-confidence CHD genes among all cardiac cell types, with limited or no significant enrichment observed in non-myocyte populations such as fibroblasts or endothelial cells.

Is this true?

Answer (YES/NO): NO